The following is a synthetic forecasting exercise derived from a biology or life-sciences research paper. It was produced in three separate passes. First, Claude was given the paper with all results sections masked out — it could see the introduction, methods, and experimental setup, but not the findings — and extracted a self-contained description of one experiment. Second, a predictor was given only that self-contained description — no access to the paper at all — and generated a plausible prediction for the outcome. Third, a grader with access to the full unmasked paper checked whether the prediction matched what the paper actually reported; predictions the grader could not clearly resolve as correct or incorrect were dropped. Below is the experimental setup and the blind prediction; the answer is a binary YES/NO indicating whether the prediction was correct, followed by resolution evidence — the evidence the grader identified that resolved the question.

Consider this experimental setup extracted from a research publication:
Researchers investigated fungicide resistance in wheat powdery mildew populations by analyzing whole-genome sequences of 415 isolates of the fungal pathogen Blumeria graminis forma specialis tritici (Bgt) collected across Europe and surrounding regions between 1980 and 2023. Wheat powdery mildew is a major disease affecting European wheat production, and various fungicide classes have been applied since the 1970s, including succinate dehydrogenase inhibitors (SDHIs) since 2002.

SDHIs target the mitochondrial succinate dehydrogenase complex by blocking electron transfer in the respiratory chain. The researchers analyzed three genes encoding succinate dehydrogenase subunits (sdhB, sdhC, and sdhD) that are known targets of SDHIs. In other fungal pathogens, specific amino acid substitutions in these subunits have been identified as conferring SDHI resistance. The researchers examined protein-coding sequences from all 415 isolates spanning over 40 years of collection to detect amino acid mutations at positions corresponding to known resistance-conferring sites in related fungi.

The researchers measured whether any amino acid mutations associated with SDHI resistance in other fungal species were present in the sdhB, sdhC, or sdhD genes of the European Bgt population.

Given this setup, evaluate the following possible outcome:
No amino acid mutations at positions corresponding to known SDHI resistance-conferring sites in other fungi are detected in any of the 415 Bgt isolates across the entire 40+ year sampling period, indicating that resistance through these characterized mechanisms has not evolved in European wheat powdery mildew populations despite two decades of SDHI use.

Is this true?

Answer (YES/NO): YES